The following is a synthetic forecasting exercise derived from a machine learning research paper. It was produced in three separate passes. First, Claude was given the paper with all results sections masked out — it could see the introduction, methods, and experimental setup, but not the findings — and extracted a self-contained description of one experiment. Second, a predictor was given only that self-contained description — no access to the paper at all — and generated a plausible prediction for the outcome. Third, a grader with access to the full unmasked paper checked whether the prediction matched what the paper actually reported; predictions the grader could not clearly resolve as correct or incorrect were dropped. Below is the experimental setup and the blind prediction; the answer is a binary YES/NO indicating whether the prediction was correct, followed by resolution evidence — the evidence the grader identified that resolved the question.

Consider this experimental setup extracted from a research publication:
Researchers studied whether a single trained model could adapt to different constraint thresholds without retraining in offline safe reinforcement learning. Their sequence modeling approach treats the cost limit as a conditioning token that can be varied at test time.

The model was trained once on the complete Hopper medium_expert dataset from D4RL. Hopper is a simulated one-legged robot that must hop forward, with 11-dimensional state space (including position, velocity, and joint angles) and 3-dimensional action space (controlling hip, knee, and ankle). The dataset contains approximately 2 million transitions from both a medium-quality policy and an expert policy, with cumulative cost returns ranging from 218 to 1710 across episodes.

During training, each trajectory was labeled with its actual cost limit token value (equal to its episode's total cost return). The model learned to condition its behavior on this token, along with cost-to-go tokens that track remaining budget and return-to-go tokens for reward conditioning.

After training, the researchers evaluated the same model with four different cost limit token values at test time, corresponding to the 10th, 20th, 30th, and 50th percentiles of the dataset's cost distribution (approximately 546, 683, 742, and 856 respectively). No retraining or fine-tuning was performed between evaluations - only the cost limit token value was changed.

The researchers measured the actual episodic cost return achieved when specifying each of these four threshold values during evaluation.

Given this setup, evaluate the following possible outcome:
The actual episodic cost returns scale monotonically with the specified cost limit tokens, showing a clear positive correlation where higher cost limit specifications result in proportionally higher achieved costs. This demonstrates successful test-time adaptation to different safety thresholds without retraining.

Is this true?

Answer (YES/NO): YES